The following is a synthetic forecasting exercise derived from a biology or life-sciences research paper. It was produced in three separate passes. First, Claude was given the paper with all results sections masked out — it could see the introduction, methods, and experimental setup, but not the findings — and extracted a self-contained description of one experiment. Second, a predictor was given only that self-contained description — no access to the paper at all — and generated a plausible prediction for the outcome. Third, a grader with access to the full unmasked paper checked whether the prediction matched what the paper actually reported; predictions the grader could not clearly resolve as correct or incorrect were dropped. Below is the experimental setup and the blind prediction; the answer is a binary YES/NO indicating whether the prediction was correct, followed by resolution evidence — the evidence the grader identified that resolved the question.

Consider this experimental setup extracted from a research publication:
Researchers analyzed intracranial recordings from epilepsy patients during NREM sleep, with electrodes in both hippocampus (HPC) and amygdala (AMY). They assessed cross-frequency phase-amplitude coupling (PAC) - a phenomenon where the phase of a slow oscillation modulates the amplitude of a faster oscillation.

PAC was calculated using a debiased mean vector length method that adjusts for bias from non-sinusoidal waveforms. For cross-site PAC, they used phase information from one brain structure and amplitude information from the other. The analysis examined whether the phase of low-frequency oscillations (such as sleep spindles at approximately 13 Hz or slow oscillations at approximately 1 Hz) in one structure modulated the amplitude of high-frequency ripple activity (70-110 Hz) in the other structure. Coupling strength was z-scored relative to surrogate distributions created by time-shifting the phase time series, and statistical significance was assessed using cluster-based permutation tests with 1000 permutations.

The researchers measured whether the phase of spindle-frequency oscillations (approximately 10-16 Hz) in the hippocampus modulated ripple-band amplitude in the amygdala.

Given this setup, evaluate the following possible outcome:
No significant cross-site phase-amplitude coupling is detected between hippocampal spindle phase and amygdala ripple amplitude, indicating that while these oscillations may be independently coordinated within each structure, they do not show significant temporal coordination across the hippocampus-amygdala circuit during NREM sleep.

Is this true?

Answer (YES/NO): YES